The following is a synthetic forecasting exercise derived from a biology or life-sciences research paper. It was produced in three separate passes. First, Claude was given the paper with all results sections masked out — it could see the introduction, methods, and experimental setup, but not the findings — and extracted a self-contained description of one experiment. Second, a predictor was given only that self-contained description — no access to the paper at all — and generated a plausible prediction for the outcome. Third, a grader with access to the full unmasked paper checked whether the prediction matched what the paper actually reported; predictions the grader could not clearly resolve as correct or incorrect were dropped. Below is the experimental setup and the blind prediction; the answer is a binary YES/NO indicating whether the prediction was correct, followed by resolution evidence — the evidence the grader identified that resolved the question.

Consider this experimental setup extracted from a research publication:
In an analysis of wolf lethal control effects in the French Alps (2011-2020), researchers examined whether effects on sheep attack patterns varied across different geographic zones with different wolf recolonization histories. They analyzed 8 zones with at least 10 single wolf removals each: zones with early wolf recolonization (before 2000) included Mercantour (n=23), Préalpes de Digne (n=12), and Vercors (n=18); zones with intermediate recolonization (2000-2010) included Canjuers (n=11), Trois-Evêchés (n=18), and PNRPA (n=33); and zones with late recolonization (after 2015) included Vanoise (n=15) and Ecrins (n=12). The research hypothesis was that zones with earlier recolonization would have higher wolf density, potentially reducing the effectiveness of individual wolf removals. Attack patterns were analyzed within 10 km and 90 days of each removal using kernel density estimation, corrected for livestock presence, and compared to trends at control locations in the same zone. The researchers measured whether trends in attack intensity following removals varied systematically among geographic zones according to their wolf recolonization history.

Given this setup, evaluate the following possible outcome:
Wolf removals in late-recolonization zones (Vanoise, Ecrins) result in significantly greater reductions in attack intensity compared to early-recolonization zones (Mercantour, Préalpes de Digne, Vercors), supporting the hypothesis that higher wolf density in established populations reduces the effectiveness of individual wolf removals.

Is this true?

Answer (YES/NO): NO